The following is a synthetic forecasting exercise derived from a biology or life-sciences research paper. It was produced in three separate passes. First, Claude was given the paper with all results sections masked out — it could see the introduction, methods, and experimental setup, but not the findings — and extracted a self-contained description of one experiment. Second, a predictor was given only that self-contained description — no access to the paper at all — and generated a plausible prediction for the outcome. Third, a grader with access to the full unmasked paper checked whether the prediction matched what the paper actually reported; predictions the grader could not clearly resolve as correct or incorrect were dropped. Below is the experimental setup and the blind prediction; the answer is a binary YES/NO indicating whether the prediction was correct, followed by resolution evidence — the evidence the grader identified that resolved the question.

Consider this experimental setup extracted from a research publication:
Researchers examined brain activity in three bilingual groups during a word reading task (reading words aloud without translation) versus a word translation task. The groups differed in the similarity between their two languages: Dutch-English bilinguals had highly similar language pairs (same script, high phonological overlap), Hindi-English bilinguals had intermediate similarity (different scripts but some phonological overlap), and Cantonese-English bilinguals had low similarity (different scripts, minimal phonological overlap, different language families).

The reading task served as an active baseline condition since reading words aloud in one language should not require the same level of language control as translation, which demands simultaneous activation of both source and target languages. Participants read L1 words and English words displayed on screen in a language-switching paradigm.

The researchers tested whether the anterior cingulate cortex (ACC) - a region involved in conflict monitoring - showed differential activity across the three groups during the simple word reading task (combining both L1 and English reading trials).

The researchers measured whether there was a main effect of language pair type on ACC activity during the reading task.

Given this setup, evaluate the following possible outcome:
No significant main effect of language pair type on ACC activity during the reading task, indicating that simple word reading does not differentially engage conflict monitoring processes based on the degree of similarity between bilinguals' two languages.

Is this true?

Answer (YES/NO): YES